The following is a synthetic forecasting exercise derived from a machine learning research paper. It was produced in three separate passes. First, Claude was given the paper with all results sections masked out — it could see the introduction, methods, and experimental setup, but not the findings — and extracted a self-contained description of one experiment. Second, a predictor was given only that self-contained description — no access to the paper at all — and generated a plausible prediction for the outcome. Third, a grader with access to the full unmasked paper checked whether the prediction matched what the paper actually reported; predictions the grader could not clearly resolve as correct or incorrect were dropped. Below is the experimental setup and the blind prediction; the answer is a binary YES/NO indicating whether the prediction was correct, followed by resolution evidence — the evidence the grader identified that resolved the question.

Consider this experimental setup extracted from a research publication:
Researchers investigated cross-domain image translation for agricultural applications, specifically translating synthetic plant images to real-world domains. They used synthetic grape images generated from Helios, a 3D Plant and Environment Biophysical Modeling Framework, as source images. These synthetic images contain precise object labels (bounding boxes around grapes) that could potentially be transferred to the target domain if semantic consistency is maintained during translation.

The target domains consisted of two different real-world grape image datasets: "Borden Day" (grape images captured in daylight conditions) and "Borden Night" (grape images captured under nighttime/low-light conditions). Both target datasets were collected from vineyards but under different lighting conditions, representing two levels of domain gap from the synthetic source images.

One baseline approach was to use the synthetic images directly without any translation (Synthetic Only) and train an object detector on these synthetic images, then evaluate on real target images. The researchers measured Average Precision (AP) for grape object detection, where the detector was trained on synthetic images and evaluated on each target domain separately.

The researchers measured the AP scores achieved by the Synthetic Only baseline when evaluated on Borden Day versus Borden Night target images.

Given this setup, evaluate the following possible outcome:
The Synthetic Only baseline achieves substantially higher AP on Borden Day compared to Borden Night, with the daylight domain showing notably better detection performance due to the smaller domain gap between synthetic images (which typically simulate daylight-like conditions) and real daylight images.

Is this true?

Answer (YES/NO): YES